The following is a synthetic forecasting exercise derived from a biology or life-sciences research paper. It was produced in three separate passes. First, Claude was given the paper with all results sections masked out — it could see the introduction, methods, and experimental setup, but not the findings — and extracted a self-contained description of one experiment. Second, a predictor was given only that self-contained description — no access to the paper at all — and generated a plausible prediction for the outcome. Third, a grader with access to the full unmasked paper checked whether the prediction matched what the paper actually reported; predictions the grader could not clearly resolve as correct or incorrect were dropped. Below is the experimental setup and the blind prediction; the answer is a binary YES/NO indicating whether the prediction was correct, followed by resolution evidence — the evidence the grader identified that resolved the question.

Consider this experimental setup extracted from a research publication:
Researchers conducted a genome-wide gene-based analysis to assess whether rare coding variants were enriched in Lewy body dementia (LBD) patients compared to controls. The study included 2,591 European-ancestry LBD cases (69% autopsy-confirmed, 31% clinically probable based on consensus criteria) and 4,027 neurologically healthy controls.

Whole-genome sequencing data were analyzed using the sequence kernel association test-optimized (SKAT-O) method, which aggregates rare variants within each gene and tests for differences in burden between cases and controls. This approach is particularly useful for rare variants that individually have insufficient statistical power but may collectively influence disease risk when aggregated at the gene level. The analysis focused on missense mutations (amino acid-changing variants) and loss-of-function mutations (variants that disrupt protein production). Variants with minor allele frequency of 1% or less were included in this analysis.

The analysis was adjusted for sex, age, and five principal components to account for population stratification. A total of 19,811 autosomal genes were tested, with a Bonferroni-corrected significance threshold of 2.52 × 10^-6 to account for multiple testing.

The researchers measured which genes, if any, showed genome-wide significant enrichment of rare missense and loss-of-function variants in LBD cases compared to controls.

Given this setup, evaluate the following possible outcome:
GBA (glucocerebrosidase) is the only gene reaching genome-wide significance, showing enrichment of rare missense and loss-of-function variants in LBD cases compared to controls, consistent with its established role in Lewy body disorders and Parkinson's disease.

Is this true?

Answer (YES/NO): YES